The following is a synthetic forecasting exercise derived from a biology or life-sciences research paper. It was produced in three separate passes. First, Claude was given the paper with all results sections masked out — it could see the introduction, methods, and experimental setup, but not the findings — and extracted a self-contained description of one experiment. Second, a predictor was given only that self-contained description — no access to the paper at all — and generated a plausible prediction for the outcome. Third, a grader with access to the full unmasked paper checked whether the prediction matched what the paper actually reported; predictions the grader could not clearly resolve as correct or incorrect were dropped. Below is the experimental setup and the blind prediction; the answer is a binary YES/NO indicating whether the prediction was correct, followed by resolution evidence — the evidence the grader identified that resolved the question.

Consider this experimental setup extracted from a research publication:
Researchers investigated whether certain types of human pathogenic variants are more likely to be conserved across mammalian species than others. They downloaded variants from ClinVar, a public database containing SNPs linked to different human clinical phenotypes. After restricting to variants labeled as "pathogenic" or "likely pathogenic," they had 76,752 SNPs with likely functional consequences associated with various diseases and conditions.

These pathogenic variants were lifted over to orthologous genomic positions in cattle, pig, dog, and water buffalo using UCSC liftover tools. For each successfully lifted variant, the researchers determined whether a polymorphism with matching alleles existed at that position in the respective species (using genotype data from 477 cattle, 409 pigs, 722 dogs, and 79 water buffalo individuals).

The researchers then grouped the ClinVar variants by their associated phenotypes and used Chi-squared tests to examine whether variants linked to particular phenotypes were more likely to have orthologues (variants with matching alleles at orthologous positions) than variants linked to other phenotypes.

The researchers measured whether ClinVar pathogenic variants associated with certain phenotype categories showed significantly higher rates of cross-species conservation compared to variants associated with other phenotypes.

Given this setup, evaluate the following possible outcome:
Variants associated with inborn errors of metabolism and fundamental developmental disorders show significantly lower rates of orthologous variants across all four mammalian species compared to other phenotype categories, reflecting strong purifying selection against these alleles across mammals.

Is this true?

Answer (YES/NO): NO